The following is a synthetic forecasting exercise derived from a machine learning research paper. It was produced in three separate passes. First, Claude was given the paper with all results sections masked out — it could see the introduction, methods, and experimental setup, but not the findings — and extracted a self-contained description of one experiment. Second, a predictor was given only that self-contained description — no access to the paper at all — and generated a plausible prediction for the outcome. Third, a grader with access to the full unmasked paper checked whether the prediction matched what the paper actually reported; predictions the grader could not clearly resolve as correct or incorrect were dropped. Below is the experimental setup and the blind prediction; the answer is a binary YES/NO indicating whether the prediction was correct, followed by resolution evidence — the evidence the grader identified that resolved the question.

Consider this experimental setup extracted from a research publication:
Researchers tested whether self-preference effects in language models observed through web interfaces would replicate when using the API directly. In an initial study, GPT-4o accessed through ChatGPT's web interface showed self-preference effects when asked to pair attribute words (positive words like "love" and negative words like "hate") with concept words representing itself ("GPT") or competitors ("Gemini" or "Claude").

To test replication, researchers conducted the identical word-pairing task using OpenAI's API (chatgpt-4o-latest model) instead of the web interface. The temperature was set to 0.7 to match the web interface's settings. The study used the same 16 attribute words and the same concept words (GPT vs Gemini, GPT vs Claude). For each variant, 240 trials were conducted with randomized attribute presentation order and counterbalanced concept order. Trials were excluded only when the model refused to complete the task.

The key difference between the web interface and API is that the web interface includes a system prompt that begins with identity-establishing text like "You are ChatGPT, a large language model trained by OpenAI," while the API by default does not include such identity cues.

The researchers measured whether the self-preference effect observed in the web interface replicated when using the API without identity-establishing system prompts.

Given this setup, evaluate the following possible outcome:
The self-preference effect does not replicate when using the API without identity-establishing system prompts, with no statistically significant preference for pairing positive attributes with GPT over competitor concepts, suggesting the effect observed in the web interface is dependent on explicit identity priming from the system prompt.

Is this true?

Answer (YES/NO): YES